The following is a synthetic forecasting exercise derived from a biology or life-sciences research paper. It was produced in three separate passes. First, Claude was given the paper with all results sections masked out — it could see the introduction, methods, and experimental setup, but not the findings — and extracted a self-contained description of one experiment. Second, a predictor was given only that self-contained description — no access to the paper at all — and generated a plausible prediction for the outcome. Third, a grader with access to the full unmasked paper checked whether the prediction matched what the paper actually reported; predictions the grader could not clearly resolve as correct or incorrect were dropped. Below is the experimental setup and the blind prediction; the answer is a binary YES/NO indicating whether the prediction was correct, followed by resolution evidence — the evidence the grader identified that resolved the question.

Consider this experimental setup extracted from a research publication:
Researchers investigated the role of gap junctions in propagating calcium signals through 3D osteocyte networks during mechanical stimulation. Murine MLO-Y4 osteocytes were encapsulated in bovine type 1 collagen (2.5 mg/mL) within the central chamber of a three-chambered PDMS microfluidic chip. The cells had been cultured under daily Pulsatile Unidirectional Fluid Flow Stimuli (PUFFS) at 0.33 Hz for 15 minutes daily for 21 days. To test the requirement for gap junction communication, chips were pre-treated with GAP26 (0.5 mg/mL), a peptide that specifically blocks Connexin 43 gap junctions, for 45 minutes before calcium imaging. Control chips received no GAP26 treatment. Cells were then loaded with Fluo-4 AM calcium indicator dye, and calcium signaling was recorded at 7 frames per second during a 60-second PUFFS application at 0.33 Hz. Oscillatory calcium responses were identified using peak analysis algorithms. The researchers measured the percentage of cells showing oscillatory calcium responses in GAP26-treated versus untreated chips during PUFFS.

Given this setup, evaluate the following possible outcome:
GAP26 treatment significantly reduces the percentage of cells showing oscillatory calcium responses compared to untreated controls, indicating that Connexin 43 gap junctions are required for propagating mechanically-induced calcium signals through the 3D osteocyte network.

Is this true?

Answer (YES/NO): YES